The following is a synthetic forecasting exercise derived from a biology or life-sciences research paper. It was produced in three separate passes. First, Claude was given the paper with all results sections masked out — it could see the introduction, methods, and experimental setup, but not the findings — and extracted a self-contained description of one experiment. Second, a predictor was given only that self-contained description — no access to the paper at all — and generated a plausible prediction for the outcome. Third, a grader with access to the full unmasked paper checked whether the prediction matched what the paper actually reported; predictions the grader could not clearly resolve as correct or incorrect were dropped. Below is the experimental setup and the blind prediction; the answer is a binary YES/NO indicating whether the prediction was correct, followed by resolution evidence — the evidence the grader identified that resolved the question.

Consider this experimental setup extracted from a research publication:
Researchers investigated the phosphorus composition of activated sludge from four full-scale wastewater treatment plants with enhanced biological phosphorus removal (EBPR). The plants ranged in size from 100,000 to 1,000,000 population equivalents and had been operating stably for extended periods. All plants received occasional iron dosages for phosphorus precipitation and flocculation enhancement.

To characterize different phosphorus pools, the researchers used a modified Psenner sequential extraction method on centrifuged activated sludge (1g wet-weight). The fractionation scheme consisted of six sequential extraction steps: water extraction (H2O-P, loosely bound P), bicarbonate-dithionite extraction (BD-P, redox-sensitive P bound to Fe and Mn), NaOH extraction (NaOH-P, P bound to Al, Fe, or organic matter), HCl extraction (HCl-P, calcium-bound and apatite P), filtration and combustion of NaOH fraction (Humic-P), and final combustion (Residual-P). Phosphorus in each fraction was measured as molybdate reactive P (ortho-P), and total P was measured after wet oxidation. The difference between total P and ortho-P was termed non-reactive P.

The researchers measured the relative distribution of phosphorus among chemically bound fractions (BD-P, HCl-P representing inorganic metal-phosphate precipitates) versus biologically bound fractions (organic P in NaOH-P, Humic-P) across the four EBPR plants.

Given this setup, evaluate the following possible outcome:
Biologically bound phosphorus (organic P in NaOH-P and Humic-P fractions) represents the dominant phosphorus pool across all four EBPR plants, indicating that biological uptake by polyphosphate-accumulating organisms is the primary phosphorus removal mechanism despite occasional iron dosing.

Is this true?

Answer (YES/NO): NO